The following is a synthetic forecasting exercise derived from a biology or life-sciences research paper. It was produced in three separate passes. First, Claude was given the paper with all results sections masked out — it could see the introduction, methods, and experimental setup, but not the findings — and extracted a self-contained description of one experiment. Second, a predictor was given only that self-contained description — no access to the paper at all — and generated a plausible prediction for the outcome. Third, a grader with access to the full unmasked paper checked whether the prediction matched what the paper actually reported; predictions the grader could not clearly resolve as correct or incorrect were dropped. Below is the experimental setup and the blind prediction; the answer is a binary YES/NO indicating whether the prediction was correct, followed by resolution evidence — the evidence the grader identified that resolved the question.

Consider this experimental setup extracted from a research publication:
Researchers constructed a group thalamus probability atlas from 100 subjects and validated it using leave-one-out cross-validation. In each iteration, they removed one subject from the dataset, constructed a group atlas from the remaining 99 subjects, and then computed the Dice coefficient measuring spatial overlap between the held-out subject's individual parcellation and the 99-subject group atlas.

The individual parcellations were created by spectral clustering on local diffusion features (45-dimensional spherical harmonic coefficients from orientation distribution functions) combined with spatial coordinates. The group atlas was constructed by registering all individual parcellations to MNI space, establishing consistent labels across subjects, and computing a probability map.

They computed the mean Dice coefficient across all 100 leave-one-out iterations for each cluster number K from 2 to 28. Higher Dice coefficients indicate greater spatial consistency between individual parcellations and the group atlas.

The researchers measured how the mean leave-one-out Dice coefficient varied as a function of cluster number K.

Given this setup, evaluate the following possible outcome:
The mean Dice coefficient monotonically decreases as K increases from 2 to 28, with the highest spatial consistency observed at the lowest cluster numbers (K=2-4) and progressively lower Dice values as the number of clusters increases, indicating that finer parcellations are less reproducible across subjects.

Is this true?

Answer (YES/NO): NO